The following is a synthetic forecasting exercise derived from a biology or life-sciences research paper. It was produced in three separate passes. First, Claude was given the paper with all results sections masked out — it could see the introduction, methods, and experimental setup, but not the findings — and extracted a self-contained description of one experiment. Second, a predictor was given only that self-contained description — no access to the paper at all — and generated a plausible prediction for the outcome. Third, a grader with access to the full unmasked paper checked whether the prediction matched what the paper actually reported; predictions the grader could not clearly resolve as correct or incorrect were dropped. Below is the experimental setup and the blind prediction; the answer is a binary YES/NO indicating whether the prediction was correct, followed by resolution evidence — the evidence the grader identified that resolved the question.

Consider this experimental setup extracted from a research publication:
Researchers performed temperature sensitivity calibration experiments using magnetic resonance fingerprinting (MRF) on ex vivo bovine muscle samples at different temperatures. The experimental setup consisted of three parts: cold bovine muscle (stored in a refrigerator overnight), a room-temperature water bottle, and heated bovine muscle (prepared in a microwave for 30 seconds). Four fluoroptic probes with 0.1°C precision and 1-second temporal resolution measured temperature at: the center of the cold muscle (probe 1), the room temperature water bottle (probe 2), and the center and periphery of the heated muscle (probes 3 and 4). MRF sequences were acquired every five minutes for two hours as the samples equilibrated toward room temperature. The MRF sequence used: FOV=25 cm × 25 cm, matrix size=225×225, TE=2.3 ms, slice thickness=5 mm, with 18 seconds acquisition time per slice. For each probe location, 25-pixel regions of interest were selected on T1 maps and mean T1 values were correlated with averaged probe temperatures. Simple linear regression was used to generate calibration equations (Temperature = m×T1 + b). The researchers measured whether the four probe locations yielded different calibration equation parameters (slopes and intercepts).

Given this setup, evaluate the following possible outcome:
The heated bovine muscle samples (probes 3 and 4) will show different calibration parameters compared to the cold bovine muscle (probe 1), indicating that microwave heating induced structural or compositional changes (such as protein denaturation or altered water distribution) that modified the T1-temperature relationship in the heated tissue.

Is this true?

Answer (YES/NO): NO